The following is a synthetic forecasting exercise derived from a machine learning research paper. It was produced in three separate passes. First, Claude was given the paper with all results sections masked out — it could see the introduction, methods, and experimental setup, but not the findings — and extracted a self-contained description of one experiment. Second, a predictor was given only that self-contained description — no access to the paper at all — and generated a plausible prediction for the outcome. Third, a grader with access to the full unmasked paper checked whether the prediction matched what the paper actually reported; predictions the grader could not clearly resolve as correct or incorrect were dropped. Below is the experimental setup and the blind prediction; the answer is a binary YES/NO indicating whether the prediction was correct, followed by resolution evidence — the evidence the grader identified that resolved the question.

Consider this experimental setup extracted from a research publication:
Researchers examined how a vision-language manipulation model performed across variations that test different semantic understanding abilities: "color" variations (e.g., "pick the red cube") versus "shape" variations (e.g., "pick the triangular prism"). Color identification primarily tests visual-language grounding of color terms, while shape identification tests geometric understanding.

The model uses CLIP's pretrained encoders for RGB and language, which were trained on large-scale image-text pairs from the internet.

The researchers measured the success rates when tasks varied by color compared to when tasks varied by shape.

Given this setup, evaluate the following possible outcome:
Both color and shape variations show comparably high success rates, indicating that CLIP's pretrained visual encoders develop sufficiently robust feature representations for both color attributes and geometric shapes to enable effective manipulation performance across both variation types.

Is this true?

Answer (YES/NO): NO